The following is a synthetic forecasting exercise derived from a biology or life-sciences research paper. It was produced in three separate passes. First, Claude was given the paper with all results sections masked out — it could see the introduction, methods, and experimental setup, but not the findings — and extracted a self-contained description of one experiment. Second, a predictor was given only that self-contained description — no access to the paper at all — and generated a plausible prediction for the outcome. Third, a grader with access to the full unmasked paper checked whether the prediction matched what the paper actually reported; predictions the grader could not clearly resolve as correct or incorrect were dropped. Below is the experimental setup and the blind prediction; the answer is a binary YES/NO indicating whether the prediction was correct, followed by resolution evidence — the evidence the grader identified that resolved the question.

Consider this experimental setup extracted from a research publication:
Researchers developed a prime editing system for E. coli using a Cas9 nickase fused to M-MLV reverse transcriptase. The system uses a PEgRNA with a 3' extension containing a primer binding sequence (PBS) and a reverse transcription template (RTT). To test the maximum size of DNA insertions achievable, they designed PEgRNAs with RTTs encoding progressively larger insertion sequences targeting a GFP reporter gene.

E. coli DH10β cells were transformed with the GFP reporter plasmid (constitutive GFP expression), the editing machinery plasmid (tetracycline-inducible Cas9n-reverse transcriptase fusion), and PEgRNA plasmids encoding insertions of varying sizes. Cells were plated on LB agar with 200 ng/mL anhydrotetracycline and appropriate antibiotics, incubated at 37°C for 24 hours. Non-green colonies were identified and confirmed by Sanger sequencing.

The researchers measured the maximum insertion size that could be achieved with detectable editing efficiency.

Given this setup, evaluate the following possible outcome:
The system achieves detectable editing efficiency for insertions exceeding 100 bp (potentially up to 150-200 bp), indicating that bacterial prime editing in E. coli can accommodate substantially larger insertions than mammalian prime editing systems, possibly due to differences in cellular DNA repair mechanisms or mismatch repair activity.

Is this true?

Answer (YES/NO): NO